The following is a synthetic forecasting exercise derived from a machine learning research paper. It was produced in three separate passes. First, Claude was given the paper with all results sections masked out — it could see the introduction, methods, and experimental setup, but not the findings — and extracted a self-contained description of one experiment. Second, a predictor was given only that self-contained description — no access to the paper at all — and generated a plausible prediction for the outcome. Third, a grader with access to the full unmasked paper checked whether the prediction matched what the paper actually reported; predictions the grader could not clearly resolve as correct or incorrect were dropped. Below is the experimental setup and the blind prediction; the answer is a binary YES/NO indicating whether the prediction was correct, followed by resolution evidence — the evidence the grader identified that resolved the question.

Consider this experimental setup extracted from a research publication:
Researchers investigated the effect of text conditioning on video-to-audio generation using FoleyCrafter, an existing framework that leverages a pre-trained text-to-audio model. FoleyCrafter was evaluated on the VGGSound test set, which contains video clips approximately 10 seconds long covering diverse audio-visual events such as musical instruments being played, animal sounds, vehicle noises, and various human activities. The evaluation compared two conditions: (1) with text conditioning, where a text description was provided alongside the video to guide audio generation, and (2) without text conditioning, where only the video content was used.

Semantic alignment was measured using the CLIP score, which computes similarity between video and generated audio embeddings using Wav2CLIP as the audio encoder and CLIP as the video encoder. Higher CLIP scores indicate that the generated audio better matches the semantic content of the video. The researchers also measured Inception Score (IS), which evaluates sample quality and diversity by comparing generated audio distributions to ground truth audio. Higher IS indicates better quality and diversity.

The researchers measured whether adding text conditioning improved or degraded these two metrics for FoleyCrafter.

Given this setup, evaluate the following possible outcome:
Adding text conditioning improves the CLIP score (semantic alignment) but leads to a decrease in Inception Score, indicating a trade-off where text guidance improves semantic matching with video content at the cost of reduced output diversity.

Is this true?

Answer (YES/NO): NO